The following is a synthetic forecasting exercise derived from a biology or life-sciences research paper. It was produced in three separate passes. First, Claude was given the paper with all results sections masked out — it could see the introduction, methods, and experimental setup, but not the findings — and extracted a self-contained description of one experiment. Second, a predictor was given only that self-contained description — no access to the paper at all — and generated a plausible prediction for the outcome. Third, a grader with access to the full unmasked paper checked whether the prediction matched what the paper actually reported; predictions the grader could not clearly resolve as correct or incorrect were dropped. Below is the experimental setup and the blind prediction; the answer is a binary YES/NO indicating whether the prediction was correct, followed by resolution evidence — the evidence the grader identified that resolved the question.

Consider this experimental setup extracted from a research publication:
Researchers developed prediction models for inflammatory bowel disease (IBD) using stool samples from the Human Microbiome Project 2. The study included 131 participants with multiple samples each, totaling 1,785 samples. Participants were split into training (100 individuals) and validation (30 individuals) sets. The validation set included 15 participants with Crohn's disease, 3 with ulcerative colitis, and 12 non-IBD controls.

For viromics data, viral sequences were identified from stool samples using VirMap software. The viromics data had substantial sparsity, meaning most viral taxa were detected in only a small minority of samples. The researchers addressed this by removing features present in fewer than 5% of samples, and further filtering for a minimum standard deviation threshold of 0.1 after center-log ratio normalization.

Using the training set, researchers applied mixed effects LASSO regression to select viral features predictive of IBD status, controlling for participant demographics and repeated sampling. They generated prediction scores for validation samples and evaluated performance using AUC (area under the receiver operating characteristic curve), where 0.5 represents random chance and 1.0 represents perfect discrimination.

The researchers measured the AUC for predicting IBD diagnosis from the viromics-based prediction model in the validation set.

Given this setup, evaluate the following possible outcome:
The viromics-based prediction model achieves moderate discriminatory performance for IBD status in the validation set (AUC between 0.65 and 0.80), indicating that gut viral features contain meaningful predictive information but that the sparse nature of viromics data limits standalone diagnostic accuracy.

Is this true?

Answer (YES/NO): NO